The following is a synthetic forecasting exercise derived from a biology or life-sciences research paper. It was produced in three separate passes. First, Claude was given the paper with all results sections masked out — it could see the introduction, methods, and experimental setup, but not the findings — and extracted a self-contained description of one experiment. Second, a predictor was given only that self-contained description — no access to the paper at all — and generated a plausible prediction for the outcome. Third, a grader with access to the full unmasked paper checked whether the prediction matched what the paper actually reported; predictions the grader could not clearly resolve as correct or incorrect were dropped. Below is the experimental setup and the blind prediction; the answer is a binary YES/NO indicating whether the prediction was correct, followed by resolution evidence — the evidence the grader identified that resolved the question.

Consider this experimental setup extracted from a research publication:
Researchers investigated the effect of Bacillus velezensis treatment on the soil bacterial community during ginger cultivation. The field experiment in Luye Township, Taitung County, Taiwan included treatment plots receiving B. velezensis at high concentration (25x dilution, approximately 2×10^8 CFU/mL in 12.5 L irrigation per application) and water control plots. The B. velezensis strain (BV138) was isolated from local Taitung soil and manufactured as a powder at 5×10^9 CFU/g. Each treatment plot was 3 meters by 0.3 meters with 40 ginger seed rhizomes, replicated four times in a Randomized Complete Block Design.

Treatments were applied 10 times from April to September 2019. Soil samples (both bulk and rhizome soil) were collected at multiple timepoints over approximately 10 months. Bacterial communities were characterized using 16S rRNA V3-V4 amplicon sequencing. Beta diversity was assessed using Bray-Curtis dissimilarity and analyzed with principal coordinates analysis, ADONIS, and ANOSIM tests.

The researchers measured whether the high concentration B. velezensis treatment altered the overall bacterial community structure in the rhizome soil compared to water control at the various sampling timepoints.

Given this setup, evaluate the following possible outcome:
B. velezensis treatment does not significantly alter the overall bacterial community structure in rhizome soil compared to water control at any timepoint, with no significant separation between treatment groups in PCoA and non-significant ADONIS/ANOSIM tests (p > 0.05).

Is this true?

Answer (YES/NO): NO